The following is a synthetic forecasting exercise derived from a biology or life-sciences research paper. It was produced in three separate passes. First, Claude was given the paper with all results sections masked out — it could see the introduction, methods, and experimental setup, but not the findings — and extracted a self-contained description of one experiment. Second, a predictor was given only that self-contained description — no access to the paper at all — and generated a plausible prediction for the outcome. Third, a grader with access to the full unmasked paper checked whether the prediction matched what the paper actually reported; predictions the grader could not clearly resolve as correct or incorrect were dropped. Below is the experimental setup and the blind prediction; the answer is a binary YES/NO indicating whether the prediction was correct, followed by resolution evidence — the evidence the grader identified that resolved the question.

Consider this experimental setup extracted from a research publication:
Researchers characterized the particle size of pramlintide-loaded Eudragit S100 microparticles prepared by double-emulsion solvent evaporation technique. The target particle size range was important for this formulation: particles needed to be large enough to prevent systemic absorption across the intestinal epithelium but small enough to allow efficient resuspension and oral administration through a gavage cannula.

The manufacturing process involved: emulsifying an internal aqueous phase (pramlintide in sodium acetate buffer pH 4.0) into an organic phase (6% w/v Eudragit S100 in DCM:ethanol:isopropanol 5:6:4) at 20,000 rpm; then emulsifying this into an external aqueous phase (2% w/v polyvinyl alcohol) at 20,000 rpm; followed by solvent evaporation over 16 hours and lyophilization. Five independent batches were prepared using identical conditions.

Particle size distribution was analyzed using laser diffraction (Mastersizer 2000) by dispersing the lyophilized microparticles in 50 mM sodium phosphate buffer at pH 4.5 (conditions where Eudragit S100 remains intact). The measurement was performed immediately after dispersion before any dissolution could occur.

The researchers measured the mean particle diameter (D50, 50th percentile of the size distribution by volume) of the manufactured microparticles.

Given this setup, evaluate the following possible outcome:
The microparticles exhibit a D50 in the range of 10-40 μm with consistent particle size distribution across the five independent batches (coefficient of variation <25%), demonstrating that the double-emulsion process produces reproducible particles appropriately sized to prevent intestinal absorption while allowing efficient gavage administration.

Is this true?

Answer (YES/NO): NO